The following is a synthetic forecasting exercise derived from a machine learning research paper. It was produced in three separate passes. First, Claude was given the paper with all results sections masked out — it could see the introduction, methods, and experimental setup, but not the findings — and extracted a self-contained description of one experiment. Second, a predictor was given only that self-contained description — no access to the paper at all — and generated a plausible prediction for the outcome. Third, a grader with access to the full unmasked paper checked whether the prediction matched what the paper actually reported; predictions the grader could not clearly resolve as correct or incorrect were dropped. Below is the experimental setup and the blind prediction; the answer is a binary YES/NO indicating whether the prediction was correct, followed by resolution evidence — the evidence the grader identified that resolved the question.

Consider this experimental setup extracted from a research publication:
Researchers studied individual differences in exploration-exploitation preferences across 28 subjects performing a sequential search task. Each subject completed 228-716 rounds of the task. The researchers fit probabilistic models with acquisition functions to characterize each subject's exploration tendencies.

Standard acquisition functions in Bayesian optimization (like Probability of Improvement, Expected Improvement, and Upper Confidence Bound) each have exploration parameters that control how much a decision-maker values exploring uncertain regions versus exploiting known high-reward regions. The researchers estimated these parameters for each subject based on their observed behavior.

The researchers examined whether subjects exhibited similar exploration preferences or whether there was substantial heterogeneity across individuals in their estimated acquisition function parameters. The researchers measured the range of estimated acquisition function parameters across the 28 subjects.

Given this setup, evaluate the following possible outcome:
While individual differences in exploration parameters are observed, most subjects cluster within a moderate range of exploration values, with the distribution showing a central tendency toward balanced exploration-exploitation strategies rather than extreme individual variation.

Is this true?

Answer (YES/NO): NO